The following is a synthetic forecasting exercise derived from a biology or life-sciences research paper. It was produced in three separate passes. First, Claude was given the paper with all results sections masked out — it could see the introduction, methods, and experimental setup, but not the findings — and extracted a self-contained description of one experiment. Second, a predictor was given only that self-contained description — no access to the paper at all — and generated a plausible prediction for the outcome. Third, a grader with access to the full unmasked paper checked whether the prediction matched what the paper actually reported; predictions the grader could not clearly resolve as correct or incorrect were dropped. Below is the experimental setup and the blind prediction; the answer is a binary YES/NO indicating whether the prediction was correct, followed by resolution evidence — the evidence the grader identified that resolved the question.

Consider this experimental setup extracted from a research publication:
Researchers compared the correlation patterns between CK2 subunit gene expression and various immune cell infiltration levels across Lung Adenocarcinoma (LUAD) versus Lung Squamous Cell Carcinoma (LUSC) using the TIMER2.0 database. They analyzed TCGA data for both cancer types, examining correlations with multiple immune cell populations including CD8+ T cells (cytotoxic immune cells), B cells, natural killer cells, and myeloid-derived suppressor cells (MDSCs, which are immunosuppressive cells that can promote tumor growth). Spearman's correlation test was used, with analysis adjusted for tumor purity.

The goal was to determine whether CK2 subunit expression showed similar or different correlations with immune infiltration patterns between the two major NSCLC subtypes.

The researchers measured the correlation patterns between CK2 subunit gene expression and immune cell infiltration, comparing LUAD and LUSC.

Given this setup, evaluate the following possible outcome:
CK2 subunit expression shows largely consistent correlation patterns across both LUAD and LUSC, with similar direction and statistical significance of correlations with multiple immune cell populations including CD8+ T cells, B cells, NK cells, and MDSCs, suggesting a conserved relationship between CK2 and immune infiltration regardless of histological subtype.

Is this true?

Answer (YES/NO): NO